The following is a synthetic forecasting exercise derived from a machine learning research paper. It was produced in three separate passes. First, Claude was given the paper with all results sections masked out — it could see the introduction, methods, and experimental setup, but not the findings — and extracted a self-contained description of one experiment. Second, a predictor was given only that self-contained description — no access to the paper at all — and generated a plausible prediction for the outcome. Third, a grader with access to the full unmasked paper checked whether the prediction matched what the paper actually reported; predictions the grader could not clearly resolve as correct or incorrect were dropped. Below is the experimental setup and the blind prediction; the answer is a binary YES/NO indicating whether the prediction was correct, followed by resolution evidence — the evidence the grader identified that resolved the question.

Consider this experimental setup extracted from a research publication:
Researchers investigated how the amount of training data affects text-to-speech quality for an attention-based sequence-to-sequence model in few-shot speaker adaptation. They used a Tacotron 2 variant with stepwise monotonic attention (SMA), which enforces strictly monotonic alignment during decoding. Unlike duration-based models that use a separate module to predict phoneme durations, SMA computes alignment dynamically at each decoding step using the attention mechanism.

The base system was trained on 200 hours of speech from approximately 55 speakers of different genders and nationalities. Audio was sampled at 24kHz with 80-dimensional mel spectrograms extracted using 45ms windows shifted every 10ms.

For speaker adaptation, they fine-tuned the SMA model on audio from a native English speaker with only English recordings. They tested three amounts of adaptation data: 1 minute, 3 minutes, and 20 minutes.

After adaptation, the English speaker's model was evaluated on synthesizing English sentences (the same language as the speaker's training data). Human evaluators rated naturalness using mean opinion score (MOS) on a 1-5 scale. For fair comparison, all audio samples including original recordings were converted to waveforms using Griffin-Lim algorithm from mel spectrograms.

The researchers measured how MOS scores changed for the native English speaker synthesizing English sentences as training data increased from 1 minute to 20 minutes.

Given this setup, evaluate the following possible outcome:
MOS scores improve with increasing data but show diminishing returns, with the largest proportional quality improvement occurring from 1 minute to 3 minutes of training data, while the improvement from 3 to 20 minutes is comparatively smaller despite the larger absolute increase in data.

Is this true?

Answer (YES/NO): NO